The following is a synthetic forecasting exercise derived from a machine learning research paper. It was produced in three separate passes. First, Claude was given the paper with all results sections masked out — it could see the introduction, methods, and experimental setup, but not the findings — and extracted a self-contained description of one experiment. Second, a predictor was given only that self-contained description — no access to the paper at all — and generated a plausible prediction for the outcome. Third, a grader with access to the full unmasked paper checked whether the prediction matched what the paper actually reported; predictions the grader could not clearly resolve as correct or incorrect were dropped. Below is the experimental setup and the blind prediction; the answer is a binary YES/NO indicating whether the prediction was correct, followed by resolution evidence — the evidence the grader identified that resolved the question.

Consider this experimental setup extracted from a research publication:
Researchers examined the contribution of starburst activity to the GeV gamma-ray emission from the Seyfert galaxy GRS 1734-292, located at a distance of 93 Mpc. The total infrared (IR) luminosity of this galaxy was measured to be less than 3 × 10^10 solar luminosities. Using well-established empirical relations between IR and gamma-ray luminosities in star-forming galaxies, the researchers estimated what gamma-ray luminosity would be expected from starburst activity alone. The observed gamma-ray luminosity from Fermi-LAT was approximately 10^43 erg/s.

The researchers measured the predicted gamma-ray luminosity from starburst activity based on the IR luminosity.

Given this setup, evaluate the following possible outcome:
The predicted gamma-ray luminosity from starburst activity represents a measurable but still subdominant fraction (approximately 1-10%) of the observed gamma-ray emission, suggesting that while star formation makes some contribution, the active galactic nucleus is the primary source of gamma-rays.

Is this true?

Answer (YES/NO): NO